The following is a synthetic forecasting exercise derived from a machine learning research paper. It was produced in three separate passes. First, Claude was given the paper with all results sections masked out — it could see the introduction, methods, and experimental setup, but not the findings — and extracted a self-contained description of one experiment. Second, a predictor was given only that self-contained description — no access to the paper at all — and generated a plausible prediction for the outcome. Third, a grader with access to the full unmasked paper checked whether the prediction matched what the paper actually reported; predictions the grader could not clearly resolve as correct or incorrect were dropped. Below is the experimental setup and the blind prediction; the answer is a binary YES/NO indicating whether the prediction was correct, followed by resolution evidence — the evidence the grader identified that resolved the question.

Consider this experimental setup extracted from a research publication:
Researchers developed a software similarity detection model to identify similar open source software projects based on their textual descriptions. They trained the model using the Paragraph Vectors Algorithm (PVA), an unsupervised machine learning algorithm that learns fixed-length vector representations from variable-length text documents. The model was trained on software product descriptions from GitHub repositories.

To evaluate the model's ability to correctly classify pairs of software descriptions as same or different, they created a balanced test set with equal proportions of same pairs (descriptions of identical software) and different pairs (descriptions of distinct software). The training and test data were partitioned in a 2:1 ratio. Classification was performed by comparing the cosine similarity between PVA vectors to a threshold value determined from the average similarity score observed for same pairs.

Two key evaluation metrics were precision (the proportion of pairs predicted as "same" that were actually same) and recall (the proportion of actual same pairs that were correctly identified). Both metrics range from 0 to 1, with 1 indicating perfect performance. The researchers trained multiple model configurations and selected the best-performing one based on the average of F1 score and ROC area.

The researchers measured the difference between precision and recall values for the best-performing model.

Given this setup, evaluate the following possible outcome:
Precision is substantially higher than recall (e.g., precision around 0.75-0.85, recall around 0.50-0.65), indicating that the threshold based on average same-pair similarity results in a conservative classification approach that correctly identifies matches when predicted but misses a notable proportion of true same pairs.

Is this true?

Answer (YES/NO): NO